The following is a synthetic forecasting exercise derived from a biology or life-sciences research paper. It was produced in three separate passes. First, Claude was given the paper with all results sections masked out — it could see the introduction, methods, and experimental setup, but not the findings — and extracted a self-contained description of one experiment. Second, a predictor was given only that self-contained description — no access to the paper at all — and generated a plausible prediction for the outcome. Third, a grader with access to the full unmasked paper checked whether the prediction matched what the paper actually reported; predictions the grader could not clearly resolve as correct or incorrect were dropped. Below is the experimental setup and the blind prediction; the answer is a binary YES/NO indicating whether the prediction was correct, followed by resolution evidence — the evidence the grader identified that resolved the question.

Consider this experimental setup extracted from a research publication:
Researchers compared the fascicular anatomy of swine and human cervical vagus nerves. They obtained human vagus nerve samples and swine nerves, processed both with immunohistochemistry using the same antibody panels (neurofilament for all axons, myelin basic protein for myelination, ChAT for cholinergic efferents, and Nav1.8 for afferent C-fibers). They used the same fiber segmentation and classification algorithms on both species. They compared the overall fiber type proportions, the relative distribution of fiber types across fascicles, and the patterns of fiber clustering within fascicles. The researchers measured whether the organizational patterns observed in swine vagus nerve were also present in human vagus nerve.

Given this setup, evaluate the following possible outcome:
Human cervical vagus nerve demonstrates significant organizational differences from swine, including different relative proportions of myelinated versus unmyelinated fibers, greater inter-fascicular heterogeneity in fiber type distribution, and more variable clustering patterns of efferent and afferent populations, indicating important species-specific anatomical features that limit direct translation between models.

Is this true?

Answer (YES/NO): NO